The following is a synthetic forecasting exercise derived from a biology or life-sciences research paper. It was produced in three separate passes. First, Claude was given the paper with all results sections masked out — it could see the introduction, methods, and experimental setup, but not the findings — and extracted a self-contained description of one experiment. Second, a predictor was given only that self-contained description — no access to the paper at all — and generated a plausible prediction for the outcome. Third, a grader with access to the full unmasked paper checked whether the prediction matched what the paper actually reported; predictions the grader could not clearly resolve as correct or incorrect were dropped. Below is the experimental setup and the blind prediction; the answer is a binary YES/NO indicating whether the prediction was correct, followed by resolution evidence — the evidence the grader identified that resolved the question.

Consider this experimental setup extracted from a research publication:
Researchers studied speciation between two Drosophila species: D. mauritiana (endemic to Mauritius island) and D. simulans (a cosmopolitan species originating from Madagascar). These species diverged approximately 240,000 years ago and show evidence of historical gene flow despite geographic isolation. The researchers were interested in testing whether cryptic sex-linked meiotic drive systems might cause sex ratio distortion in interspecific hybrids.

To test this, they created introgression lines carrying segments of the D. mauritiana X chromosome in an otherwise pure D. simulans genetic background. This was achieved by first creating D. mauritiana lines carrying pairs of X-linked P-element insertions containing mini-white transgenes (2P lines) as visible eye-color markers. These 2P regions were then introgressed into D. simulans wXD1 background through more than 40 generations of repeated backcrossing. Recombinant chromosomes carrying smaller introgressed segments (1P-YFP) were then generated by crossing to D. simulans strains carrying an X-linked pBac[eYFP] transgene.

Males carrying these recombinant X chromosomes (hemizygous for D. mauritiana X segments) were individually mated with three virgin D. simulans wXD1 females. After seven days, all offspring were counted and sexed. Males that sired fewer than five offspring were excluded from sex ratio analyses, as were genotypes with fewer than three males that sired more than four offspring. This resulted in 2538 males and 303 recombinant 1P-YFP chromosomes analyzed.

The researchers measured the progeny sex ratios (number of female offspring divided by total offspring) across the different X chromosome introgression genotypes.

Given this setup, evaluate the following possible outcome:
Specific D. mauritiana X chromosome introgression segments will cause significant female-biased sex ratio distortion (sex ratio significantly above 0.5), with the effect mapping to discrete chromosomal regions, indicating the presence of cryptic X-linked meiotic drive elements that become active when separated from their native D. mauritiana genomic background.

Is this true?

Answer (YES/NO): YES